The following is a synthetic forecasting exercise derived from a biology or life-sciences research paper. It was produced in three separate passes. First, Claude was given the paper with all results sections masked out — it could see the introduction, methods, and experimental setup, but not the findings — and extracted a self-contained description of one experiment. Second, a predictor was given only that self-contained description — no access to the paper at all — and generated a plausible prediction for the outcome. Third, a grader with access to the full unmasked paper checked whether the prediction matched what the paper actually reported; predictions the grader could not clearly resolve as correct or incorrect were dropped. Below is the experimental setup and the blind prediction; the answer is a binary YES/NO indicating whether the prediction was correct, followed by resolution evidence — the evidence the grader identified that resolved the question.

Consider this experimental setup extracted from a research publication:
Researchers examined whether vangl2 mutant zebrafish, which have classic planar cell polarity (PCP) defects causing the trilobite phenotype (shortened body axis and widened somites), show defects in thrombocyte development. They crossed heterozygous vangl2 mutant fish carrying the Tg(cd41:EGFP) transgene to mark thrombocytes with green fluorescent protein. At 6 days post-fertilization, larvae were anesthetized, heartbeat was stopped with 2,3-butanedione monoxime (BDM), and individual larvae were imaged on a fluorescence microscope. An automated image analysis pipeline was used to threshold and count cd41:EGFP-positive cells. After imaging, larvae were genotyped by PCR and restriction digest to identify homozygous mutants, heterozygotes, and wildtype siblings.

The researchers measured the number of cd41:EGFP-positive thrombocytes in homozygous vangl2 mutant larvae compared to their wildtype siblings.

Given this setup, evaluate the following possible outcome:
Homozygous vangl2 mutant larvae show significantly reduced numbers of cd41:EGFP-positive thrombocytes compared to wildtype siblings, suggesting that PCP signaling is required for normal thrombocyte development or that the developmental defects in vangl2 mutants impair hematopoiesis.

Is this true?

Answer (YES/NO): YES